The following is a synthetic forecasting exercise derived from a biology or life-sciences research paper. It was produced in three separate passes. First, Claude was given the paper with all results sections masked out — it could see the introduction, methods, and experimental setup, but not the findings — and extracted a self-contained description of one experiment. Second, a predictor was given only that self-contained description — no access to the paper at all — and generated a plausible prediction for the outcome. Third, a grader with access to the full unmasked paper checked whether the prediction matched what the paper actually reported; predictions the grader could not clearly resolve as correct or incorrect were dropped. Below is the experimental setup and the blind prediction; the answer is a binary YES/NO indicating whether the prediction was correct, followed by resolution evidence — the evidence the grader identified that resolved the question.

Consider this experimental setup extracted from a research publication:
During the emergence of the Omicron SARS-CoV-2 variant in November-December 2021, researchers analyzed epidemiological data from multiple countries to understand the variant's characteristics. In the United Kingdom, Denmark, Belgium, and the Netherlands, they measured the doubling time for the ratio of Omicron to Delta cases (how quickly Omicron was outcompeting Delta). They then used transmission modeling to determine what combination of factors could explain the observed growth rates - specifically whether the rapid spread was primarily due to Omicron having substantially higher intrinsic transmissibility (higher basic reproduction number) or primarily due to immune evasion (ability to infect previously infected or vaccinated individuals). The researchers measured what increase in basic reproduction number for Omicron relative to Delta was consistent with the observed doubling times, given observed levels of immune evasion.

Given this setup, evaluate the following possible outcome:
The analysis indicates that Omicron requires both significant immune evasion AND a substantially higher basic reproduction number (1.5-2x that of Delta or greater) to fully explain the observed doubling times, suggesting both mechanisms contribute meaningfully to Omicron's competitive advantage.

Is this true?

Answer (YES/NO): NO